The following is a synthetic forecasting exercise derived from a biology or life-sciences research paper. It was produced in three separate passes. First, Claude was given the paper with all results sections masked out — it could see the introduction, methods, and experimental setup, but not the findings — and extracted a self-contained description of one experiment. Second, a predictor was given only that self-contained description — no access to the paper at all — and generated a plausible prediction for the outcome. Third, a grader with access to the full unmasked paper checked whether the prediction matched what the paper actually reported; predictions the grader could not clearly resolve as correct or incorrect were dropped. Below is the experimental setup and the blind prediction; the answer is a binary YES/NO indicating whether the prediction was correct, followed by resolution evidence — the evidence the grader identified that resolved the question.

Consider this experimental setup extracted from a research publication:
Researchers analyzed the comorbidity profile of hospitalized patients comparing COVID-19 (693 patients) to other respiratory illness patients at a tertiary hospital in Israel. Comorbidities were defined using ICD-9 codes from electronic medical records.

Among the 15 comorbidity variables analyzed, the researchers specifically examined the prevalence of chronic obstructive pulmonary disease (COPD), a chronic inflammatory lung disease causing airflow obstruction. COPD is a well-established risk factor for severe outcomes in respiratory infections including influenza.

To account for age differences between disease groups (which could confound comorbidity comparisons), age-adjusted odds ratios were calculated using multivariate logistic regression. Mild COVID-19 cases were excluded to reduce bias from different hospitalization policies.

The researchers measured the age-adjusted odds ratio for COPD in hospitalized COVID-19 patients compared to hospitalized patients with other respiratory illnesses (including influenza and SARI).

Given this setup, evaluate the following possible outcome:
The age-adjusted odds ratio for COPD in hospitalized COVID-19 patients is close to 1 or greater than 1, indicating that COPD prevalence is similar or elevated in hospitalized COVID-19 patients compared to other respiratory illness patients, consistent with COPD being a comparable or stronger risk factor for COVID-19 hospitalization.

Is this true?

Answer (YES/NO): NO